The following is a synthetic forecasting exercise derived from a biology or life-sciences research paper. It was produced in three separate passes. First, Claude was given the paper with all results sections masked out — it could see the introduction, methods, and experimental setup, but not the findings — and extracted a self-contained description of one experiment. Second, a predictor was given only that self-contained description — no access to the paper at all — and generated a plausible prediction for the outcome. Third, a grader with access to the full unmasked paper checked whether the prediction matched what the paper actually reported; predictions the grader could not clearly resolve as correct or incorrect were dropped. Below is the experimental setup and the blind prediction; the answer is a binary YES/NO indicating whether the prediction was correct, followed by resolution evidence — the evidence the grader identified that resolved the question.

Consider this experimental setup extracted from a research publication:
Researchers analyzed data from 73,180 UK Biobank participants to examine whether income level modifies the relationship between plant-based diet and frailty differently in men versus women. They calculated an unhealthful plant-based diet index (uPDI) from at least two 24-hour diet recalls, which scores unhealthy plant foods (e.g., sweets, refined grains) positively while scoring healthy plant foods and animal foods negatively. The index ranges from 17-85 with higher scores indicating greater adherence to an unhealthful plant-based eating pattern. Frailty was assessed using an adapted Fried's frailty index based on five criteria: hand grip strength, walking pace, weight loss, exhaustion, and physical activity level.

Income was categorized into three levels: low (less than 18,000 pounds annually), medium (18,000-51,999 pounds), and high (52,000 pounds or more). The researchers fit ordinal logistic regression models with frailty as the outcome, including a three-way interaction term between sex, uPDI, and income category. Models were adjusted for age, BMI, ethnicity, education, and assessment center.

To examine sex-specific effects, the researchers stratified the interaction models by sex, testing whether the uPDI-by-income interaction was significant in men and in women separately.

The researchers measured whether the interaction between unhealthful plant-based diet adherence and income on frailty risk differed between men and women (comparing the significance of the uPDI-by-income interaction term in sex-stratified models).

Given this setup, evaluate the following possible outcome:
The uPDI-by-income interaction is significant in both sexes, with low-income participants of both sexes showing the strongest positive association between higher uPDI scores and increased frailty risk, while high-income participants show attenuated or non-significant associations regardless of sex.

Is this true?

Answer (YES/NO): NO